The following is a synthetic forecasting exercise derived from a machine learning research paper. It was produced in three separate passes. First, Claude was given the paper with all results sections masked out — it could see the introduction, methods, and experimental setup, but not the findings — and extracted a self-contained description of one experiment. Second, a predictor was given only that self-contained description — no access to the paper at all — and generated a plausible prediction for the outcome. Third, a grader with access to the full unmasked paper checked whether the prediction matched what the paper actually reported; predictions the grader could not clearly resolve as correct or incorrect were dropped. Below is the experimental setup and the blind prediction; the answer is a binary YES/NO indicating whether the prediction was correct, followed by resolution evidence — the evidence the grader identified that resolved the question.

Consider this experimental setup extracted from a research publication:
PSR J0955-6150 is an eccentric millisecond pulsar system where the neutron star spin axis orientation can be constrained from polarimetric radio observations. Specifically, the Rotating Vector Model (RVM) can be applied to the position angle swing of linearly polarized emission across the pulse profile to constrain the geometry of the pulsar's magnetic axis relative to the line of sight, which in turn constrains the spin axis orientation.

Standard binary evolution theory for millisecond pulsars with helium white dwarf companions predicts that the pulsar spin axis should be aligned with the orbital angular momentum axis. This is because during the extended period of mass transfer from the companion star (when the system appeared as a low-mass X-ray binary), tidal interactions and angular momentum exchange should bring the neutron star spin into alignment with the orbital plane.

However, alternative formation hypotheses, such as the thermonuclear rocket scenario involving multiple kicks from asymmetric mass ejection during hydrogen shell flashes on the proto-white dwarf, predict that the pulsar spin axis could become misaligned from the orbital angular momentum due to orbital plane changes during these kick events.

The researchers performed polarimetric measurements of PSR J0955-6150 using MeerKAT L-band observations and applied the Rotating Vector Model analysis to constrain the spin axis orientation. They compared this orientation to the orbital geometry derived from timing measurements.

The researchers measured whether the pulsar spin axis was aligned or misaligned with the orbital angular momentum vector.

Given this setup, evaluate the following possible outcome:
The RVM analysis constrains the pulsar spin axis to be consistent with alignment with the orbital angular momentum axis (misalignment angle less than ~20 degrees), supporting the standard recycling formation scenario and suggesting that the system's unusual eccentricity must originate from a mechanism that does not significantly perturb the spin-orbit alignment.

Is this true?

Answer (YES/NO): NO